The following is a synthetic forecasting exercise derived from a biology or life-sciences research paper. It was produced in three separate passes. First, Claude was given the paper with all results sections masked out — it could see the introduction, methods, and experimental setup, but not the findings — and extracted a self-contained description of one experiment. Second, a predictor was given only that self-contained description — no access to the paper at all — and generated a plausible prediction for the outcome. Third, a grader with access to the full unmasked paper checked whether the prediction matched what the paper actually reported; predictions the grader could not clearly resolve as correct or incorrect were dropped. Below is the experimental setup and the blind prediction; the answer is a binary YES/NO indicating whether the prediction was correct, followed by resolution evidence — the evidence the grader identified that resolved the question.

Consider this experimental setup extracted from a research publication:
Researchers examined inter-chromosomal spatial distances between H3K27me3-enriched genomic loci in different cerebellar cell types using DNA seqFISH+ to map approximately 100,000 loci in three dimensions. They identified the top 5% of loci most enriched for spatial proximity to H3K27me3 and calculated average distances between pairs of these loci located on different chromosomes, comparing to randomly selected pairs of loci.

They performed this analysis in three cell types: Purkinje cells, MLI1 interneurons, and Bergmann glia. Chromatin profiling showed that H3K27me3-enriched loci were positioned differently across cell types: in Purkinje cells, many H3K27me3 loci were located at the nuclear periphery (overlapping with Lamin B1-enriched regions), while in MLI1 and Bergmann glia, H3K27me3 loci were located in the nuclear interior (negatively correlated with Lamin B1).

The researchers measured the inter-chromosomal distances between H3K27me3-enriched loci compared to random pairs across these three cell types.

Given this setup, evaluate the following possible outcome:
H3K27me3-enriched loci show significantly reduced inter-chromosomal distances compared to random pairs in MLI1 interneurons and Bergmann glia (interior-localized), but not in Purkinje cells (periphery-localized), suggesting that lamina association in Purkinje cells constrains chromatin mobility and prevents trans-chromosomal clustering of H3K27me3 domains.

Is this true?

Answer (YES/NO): YES